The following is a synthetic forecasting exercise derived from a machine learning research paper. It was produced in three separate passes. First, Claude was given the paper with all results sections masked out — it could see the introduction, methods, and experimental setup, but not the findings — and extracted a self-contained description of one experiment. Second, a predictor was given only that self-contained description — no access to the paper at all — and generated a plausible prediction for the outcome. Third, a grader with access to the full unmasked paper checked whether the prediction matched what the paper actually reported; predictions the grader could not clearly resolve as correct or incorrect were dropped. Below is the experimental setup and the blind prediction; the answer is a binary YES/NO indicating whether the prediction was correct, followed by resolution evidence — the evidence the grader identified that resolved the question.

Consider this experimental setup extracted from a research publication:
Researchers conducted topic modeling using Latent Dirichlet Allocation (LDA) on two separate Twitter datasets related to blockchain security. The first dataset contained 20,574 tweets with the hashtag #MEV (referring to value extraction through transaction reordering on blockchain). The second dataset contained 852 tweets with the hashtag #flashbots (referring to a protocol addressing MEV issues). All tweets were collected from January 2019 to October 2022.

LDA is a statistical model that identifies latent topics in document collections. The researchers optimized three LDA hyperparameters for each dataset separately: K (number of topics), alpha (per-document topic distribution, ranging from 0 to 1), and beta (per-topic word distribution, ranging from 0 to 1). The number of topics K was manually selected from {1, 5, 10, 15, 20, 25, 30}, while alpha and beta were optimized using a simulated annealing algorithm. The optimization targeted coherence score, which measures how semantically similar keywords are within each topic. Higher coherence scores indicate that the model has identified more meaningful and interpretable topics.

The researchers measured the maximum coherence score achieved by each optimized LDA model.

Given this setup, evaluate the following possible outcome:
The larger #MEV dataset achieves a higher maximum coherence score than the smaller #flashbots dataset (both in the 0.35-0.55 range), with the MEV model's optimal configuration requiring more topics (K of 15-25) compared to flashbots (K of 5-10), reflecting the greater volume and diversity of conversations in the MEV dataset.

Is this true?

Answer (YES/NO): NO